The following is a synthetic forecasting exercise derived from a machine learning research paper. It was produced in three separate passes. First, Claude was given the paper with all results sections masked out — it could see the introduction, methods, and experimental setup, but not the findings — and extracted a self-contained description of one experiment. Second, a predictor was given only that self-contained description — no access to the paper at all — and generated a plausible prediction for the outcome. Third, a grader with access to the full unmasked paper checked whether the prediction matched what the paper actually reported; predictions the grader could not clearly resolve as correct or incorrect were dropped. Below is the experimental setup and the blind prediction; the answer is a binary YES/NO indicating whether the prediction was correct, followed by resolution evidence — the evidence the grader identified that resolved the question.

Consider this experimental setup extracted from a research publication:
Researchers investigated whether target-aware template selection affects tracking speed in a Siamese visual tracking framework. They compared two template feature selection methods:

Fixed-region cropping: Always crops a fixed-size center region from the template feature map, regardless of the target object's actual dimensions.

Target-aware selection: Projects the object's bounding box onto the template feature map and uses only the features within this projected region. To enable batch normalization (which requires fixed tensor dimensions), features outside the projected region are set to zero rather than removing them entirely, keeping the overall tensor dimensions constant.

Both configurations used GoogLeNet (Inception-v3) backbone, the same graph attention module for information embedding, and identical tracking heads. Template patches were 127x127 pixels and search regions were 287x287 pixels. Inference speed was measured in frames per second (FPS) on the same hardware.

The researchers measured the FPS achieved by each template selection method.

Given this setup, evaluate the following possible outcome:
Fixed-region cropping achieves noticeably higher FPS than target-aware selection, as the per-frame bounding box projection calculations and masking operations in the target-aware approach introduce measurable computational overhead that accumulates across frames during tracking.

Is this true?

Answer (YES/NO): NO